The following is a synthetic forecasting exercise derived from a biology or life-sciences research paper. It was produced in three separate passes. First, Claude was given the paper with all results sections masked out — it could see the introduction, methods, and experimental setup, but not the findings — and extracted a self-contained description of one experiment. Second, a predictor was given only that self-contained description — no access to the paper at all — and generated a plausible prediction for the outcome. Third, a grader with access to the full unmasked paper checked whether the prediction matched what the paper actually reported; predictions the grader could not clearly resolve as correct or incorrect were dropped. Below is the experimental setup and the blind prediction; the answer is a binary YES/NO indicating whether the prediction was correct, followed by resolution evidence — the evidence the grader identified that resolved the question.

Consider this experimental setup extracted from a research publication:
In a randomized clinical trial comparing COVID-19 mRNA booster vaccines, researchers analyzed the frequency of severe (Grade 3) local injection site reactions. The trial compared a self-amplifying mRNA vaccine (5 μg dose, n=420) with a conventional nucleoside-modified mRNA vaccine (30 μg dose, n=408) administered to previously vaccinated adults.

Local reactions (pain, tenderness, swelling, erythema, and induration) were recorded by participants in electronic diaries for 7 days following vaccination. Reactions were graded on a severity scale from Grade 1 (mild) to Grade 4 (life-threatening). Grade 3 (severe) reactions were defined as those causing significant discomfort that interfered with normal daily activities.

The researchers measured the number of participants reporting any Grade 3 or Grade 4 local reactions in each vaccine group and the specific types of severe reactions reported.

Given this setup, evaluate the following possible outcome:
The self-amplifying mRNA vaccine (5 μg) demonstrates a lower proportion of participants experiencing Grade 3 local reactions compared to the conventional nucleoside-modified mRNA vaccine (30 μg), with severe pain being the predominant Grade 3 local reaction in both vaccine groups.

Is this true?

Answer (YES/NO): NO